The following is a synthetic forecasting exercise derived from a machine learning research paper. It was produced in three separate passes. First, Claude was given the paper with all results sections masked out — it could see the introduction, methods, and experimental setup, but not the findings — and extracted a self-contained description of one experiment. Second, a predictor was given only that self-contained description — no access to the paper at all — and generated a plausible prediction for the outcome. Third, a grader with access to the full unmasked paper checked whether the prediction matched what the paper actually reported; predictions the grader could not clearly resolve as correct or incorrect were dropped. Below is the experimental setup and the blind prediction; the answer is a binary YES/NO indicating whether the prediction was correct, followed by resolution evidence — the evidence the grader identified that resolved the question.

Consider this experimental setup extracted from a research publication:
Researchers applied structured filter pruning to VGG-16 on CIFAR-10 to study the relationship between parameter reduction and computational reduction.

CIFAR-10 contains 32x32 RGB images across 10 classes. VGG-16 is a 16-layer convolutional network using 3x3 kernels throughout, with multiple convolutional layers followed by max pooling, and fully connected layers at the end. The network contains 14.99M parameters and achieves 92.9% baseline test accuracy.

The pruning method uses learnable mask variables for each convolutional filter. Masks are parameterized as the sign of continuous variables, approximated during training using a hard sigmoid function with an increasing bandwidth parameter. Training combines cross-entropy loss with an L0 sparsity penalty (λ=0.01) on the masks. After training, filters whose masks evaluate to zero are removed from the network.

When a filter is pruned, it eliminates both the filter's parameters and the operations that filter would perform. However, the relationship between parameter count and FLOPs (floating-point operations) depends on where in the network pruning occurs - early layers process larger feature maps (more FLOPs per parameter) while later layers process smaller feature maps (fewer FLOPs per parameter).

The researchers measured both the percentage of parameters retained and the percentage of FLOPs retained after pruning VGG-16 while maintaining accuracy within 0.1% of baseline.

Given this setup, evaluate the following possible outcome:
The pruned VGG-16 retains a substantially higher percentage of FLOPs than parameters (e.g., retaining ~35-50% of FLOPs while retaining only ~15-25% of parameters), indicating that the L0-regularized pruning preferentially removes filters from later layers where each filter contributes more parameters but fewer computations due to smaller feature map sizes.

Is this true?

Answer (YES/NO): NO